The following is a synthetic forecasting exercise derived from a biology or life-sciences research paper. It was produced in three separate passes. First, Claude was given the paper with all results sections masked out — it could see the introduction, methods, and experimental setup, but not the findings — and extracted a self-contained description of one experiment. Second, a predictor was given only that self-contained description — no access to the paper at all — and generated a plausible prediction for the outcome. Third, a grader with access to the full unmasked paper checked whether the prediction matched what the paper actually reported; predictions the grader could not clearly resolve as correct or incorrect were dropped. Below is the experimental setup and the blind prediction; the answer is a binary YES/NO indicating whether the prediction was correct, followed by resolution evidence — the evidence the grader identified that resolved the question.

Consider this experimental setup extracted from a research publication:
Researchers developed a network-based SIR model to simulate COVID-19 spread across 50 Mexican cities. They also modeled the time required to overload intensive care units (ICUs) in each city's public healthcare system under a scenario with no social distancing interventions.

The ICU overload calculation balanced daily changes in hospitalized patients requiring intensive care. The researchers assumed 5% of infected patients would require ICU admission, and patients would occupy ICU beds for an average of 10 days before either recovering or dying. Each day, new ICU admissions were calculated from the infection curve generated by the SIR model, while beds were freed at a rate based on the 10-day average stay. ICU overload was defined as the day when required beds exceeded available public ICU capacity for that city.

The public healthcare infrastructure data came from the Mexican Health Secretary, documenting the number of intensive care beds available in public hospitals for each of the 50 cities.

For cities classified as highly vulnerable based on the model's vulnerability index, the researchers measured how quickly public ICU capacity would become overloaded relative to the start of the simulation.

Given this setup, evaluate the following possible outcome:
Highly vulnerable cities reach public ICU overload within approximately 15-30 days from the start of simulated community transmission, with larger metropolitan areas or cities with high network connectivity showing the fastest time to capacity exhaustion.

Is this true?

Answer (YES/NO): NO